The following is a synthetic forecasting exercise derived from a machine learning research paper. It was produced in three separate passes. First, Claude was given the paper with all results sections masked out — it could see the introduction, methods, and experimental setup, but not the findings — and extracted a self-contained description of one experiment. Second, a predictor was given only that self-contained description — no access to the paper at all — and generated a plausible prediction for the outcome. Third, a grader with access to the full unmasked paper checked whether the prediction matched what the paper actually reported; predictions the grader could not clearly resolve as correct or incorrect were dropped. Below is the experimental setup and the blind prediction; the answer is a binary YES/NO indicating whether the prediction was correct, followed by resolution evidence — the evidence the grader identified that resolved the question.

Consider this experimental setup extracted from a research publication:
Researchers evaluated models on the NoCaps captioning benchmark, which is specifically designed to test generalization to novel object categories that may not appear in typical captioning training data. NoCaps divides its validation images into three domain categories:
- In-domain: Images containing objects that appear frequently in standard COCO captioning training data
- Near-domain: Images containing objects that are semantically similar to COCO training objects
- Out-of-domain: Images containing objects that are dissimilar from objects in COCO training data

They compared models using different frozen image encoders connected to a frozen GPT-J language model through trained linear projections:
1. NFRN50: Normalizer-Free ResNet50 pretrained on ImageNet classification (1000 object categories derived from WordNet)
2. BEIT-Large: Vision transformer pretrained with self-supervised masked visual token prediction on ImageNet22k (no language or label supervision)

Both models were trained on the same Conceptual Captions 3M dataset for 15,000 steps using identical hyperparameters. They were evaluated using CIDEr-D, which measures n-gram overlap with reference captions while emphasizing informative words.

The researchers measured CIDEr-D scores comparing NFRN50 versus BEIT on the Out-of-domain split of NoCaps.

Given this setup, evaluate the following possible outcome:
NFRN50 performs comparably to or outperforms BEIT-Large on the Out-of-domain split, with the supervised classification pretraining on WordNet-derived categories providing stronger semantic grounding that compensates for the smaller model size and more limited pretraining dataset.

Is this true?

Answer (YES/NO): YES